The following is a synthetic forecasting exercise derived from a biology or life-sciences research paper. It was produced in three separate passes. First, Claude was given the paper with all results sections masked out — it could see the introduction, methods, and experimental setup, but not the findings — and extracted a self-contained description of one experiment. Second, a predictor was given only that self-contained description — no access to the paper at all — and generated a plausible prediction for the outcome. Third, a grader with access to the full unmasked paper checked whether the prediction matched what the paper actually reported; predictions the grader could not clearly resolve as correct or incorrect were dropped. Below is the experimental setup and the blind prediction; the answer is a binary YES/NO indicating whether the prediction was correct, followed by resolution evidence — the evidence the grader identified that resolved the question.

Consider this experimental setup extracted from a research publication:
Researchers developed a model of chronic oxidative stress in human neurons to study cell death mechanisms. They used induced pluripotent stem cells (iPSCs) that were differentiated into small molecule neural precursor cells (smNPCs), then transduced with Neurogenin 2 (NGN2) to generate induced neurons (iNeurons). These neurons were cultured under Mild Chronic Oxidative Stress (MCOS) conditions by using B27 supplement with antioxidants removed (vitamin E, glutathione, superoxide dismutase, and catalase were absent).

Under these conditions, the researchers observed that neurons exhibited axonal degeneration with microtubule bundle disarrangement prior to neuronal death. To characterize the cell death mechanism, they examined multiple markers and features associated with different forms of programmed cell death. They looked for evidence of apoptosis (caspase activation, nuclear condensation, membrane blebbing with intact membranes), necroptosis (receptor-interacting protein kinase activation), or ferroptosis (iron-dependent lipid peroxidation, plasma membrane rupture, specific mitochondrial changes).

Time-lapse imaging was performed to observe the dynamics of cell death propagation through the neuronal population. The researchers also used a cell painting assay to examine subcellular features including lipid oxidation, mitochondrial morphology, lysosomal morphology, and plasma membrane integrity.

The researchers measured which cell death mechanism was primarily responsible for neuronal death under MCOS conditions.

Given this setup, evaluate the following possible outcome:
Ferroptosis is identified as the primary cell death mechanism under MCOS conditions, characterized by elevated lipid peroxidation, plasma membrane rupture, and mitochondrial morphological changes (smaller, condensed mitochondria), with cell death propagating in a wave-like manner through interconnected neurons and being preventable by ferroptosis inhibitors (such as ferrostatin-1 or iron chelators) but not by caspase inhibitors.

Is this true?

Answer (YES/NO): YES